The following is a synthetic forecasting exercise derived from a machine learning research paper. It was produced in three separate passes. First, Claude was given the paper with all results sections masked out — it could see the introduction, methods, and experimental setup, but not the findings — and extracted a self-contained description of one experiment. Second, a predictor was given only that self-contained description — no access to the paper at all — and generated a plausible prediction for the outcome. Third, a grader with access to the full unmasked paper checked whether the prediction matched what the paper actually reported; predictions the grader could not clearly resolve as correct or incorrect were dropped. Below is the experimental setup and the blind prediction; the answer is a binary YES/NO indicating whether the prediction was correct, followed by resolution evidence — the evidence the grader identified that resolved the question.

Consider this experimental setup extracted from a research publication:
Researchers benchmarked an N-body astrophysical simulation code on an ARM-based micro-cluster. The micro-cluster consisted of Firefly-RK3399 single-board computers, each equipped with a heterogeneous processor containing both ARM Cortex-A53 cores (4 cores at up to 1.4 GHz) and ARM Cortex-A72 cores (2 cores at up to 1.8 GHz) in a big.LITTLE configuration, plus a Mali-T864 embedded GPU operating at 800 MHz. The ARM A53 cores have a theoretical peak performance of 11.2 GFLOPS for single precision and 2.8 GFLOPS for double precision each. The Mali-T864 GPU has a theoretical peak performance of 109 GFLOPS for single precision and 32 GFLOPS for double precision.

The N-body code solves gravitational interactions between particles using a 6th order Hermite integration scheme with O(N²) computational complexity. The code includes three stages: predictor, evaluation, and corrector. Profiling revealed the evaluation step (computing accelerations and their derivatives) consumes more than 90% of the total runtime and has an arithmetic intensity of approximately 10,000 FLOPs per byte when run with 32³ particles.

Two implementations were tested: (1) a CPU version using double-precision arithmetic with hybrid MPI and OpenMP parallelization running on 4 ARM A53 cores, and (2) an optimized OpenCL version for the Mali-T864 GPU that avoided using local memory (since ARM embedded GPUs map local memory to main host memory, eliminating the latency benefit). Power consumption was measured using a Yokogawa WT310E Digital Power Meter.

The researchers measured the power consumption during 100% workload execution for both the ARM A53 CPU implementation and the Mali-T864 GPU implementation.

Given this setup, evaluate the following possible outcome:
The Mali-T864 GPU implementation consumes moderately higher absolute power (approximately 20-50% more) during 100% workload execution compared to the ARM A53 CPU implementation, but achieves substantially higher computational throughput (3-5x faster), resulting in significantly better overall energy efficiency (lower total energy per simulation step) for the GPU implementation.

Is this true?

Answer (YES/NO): NO